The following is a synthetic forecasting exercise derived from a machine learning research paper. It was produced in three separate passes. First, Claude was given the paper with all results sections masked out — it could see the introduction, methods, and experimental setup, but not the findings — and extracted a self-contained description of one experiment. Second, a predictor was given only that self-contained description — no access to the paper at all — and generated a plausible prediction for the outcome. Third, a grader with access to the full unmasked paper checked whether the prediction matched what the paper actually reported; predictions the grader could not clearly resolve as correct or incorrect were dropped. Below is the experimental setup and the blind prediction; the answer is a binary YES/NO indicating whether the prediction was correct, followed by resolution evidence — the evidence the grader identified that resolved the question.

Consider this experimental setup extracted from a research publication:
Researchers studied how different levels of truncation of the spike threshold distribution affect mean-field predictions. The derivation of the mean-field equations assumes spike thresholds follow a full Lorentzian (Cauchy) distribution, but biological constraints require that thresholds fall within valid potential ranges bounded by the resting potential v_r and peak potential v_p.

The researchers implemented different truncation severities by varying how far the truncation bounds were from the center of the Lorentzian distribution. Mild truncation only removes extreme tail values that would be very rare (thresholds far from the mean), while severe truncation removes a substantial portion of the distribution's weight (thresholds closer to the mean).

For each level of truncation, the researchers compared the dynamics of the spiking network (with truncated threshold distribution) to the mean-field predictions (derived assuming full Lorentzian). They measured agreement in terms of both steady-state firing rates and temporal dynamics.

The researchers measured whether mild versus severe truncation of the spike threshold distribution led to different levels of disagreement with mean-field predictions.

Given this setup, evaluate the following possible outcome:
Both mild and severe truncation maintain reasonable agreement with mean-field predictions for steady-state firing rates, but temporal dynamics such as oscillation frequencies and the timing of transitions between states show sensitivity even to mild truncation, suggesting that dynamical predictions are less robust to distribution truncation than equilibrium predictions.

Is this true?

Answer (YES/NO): NO